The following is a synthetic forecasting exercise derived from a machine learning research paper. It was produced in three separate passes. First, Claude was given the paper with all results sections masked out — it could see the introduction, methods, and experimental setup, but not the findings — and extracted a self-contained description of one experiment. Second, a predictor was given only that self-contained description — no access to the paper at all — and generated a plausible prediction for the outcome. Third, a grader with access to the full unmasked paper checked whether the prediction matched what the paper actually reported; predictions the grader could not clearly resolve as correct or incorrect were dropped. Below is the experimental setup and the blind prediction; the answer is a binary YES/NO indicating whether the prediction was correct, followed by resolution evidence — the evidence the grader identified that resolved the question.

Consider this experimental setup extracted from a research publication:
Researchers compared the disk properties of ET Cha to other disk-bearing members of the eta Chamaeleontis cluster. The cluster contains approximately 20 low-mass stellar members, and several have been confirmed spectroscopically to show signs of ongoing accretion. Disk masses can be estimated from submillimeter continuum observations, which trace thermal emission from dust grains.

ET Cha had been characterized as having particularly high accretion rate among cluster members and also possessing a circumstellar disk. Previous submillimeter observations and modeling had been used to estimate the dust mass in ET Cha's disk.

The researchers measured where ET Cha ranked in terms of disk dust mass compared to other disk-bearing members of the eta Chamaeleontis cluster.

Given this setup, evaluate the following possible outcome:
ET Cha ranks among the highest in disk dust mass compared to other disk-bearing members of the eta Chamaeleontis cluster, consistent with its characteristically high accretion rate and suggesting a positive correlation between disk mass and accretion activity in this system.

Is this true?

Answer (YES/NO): YES